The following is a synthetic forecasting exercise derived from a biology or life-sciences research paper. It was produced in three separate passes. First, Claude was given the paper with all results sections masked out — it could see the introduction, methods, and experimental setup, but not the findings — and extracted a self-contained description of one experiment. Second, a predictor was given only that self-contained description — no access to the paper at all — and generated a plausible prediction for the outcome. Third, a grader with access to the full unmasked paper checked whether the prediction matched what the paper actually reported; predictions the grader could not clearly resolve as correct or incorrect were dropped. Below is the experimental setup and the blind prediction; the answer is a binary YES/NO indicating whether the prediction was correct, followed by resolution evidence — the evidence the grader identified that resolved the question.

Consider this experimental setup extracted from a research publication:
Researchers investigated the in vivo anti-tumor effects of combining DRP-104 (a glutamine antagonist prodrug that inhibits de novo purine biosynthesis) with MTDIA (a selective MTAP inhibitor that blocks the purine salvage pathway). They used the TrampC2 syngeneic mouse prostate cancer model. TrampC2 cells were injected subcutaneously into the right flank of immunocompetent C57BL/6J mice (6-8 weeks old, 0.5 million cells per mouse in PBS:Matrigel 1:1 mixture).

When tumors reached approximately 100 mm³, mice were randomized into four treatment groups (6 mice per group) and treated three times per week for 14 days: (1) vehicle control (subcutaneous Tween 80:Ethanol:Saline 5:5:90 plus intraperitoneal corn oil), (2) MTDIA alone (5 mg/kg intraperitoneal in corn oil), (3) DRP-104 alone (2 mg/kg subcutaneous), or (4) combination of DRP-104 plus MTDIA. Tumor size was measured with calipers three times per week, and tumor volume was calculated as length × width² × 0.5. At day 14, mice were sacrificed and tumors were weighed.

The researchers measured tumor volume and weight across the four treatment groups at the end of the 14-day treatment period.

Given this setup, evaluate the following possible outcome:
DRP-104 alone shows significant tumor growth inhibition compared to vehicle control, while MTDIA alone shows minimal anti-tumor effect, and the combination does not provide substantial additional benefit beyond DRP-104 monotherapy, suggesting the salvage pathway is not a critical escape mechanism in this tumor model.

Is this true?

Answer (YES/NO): NO